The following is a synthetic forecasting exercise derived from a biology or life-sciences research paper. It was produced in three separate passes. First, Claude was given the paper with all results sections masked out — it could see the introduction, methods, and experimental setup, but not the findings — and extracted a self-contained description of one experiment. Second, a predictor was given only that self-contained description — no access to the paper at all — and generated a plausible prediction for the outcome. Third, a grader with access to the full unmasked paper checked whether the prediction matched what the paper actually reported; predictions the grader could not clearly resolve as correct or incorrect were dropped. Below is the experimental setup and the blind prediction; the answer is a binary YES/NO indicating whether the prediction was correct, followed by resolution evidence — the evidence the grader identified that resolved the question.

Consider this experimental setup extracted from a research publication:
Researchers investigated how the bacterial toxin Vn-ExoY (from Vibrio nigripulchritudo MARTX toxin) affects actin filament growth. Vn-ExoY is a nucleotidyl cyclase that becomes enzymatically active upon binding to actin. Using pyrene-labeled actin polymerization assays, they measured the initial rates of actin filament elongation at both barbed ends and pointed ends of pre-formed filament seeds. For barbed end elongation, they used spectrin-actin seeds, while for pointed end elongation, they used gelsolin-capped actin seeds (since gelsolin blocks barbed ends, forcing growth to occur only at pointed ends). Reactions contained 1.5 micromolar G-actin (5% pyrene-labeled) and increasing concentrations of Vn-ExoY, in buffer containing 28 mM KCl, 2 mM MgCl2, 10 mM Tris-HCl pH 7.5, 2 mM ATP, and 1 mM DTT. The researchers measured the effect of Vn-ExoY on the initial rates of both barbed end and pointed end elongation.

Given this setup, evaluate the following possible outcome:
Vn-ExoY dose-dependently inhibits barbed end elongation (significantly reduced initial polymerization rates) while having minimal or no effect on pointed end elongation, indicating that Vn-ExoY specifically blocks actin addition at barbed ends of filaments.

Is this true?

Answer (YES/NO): NO